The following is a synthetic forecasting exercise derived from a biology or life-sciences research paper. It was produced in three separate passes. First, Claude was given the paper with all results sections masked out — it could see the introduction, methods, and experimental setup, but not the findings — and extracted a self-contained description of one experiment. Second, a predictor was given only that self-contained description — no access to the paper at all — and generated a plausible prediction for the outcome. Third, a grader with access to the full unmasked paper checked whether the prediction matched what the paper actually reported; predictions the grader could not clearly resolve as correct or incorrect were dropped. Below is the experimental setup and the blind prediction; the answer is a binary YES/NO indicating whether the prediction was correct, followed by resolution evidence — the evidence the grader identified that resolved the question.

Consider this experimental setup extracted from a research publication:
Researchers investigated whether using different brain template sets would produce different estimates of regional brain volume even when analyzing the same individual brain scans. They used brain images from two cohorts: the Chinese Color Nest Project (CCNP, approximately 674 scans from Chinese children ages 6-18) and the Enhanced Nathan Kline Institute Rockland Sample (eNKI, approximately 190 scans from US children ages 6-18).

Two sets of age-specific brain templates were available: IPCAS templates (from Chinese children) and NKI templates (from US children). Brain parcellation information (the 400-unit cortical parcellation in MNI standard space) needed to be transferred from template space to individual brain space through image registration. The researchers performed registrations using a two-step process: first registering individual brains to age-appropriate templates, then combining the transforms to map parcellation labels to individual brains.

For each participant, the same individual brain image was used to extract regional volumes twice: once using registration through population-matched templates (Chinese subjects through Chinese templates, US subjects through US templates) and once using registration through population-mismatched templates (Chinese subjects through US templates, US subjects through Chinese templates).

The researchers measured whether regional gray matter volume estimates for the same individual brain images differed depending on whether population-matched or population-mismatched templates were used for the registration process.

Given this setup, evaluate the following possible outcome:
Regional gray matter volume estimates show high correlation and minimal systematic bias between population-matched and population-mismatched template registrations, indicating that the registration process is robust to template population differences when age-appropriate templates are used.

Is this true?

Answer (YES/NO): NO